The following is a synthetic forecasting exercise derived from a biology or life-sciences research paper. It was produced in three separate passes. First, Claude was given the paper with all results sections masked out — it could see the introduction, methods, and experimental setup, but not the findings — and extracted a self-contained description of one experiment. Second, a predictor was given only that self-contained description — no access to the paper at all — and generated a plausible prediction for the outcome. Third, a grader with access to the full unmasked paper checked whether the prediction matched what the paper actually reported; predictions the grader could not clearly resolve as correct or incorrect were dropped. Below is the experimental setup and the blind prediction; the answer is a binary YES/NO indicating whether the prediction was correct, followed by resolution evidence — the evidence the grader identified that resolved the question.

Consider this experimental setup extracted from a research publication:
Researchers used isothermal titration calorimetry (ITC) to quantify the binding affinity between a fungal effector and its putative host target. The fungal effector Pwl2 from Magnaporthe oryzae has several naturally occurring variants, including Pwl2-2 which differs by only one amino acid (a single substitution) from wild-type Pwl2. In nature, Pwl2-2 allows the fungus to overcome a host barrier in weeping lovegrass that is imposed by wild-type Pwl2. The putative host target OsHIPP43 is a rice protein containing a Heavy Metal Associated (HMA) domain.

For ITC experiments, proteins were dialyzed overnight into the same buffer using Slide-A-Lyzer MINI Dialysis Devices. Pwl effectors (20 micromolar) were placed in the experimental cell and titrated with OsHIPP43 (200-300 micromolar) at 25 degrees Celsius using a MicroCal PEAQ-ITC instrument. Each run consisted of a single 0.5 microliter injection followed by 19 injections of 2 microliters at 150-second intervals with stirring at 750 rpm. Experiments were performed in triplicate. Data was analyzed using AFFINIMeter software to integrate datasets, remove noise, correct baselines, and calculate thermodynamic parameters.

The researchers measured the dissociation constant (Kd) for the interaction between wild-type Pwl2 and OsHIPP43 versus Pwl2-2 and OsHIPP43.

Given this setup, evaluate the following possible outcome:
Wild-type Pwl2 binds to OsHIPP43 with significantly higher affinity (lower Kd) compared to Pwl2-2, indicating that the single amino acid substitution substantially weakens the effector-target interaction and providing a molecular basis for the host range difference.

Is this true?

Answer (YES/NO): NO